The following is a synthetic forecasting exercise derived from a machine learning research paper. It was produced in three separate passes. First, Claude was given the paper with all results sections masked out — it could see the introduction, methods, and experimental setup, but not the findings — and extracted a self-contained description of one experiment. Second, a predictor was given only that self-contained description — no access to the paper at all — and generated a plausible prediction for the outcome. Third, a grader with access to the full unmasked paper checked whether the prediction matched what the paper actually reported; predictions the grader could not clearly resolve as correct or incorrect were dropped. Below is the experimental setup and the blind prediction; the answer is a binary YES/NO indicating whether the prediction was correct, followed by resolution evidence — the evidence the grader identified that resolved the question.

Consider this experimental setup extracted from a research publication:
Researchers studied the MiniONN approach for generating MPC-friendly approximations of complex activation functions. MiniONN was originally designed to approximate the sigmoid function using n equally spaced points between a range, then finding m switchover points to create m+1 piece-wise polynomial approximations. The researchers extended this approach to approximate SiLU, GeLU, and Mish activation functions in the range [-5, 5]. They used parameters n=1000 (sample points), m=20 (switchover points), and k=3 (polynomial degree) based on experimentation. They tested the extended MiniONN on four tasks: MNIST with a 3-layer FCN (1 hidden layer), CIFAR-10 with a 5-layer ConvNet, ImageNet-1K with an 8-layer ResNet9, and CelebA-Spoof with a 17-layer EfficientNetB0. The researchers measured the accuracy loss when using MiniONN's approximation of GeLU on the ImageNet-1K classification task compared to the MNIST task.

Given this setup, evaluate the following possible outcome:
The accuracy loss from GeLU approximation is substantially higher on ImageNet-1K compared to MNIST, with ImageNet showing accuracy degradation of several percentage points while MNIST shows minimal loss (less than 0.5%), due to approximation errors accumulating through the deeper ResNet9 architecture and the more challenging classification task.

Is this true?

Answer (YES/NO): NO